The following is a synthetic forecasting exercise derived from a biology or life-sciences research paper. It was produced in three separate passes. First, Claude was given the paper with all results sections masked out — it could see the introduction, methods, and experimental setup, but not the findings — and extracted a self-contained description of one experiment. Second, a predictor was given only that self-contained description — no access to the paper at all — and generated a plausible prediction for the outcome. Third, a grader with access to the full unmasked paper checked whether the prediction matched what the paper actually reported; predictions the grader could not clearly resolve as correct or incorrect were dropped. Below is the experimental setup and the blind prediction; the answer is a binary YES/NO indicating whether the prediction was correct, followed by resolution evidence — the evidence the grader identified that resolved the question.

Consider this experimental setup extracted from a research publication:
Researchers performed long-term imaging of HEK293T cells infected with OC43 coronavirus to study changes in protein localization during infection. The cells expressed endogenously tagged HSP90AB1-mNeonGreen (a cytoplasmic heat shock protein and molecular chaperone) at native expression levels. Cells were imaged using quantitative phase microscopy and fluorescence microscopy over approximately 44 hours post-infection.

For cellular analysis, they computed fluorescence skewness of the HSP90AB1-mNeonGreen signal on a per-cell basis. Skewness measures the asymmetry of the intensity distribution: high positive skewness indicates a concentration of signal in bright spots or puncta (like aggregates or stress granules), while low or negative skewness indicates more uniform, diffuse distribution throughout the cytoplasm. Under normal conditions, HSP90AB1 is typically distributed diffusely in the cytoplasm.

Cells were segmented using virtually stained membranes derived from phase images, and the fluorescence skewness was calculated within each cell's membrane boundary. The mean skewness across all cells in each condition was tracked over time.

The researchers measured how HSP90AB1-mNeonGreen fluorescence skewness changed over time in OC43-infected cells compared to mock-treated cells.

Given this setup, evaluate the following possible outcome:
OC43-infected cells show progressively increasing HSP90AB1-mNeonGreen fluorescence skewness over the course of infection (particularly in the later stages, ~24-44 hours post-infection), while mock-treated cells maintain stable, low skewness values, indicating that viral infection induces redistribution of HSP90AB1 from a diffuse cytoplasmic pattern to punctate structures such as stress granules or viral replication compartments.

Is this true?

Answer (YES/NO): YES